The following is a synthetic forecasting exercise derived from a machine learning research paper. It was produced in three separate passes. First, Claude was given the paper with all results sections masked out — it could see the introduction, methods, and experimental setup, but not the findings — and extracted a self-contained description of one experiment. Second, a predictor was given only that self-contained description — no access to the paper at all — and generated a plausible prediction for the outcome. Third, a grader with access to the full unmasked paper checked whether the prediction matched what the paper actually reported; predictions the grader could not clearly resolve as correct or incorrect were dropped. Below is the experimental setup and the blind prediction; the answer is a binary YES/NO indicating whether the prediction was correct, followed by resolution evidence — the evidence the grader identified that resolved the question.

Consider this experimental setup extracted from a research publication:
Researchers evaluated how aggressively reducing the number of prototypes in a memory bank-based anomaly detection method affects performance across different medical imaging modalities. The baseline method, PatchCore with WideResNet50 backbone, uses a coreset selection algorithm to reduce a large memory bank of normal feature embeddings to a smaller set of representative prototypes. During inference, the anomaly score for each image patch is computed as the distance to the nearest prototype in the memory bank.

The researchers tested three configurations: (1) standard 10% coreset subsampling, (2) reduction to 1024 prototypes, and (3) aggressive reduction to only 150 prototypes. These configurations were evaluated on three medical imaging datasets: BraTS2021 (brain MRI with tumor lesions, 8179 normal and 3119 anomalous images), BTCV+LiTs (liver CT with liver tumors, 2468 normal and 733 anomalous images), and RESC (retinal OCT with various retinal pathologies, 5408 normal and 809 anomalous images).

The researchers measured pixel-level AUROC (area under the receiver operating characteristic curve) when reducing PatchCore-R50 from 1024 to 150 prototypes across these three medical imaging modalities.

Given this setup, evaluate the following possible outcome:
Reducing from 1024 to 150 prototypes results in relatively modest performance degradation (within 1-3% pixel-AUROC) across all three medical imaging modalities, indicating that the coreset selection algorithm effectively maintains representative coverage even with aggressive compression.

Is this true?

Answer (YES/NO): NO